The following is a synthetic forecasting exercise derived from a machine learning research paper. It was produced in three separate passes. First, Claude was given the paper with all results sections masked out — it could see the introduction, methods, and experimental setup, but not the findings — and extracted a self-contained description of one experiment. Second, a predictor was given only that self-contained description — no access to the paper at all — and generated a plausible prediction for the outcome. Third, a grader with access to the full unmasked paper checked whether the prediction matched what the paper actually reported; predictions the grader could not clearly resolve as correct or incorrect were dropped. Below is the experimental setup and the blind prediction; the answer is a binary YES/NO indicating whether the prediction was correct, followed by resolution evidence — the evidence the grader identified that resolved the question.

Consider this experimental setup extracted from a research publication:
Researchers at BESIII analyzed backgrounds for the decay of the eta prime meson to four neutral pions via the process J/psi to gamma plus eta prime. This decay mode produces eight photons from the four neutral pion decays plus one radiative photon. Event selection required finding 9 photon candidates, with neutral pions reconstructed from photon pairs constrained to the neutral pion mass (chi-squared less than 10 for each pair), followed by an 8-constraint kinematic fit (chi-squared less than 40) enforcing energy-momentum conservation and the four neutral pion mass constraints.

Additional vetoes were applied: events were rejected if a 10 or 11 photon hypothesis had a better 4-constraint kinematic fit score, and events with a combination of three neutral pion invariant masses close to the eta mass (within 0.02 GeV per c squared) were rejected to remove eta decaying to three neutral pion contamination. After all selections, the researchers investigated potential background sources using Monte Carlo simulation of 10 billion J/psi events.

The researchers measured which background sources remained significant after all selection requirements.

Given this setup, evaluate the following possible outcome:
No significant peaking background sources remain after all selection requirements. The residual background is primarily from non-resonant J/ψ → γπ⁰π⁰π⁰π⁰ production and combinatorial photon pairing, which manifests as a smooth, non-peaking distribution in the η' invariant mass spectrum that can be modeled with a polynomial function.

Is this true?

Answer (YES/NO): NO